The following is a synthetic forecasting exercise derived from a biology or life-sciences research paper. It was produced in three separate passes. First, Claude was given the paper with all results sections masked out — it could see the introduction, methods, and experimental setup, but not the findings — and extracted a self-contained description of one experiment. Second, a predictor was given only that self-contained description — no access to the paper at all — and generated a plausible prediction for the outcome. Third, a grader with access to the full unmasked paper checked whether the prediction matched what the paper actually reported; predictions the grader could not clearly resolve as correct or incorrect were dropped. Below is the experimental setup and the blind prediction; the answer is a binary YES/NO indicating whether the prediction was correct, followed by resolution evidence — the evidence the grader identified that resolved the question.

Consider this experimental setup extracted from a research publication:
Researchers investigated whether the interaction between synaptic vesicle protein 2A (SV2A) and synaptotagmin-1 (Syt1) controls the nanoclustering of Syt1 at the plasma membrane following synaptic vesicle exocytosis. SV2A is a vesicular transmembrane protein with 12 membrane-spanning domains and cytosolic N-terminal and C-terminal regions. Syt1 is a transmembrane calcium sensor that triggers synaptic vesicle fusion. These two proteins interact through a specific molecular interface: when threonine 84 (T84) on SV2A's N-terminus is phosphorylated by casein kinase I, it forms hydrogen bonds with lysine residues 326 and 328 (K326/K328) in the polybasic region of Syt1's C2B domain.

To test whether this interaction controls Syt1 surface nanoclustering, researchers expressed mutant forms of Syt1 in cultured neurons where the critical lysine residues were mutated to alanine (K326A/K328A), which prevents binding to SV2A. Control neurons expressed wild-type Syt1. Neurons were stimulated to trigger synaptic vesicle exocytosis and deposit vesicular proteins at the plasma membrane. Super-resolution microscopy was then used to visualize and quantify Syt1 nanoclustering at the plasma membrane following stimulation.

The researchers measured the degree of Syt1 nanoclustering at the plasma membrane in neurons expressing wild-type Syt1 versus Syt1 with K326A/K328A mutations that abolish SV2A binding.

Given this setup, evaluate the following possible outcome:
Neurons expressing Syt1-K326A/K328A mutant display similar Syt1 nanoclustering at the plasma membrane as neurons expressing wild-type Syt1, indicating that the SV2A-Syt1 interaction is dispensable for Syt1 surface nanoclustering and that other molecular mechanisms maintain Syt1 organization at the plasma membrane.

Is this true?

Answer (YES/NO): NO